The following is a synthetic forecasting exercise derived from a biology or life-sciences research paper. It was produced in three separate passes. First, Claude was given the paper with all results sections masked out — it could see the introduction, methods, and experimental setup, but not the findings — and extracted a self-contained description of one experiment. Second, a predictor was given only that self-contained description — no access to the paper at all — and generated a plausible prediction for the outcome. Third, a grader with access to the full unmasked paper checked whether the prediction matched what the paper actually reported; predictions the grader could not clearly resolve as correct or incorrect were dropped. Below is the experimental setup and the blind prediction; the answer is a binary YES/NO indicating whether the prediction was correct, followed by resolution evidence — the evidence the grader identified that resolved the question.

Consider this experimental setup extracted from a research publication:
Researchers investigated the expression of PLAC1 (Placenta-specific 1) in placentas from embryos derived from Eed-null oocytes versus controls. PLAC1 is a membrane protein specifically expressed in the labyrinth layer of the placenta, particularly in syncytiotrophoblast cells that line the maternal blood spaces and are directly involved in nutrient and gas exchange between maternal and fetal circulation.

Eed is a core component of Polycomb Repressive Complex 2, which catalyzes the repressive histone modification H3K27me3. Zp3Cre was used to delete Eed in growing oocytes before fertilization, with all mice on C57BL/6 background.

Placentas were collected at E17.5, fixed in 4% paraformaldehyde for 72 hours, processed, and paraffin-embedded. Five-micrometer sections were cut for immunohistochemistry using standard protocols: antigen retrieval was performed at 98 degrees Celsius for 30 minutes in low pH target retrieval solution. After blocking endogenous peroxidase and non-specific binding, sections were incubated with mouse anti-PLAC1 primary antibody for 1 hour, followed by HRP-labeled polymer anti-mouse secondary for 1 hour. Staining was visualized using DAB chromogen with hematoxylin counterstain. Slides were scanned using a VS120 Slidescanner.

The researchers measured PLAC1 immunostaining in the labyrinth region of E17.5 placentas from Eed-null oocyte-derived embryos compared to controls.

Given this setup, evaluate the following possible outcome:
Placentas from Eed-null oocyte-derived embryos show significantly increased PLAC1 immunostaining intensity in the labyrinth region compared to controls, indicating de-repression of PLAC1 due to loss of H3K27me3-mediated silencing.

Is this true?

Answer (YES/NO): NO